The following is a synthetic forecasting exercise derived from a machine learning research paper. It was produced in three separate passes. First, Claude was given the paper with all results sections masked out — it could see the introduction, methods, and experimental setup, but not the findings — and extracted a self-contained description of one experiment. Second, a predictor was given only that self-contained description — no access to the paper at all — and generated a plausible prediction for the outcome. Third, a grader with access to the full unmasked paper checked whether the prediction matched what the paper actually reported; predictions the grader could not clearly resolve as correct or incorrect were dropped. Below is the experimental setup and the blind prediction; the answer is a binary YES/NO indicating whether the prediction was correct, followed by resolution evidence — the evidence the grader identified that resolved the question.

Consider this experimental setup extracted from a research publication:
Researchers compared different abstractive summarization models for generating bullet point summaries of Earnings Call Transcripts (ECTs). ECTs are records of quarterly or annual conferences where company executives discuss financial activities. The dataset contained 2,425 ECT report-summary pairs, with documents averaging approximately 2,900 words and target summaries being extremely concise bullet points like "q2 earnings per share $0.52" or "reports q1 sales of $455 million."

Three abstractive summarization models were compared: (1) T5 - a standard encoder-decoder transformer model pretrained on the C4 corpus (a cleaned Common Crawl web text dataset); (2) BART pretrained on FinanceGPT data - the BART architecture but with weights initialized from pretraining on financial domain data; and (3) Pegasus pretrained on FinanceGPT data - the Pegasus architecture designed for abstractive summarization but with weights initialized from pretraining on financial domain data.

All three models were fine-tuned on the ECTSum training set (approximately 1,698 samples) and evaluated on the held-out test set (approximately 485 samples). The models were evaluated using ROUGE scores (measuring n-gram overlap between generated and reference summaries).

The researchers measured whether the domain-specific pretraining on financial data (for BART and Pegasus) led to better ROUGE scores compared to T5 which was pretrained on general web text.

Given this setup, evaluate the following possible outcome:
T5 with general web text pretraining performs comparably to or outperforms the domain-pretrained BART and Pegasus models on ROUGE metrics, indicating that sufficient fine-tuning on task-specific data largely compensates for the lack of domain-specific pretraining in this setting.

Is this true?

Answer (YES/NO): YES